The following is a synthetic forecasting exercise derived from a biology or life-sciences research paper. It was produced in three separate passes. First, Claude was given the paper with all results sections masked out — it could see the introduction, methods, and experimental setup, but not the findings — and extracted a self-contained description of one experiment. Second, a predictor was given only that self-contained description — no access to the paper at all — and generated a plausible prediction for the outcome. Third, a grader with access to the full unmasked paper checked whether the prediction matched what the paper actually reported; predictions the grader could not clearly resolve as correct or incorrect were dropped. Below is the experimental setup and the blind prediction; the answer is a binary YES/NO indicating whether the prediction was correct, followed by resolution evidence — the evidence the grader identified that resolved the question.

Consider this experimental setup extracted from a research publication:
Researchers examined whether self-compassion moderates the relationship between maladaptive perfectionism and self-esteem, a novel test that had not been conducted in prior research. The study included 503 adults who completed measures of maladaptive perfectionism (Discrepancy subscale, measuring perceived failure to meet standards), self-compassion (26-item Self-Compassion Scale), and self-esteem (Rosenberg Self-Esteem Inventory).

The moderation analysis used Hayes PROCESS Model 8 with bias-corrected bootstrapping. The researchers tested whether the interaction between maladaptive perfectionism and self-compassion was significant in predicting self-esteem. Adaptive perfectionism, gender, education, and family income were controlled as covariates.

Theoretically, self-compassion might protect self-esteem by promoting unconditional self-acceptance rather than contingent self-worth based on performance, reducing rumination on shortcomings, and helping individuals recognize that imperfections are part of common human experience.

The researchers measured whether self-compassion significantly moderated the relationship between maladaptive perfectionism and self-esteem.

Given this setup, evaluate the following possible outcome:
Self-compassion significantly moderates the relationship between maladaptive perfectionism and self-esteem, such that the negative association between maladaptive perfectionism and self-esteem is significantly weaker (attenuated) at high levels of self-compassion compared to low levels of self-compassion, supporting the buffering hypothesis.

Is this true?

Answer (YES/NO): YES